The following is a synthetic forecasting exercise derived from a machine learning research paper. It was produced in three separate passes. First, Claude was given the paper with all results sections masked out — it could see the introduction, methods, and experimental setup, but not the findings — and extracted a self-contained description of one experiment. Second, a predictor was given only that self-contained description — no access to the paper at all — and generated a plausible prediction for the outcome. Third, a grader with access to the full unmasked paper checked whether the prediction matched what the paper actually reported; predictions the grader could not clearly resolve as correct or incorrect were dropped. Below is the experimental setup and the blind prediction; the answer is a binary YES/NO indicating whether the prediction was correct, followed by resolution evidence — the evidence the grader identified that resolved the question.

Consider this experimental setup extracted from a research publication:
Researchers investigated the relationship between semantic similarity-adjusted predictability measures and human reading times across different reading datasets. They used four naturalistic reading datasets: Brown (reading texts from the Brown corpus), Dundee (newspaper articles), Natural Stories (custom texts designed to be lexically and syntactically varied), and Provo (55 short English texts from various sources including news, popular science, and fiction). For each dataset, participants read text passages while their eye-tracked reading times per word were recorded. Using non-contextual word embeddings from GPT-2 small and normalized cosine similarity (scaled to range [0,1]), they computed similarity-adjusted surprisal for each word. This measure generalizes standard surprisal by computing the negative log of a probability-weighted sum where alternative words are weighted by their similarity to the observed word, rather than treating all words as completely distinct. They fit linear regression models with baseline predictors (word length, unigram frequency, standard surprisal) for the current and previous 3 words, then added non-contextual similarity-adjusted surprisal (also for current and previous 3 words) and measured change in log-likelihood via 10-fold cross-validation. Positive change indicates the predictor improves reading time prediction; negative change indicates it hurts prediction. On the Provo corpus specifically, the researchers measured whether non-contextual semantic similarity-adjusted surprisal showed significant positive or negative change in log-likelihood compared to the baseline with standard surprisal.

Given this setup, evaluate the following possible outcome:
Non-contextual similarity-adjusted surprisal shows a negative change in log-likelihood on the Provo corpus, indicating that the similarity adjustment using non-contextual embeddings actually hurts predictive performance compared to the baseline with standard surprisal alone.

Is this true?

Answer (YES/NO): YES